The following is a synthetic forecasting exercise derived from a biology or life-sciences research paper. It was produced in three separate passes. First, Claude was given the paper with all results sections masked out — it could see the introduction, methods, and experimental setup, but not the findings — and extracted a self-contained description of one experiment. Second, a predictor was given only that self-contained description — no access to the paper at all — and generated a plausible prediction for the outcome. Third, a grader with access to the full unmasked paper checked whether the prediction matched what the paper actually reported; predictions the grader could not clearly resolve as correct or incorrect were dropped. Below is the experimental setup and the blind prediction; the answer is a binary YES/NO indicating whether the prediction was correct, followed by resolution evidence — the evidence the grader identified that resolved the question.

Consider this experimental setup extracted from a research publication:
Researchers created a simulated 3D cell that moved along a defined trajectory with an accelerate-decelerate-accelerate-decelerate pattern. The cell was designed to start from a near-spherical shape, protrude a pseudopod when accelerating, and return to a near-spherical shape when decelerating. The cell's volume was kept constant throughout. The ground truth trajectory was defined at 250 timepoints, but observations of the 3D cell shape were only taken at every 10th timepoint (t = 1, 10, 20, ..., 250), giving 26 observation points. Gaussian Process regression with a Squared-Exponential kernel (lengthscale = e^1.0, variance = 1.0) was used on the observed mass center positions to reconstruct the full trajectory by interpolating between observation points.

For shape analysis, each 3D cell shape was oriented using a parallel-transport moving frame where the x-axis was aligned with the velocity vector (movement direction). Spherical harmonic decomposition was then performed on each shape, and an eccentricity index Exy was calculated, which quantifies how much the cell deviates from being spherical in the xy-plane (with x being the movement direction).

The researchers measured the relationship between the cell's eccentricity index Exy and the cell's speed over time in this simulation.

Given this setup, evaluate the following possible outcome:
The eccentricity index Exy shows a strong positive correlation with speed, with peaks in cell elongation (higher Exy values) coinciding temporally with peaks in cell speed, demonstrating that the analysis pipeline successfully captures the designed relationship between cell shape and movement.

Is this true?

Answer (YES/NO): YES